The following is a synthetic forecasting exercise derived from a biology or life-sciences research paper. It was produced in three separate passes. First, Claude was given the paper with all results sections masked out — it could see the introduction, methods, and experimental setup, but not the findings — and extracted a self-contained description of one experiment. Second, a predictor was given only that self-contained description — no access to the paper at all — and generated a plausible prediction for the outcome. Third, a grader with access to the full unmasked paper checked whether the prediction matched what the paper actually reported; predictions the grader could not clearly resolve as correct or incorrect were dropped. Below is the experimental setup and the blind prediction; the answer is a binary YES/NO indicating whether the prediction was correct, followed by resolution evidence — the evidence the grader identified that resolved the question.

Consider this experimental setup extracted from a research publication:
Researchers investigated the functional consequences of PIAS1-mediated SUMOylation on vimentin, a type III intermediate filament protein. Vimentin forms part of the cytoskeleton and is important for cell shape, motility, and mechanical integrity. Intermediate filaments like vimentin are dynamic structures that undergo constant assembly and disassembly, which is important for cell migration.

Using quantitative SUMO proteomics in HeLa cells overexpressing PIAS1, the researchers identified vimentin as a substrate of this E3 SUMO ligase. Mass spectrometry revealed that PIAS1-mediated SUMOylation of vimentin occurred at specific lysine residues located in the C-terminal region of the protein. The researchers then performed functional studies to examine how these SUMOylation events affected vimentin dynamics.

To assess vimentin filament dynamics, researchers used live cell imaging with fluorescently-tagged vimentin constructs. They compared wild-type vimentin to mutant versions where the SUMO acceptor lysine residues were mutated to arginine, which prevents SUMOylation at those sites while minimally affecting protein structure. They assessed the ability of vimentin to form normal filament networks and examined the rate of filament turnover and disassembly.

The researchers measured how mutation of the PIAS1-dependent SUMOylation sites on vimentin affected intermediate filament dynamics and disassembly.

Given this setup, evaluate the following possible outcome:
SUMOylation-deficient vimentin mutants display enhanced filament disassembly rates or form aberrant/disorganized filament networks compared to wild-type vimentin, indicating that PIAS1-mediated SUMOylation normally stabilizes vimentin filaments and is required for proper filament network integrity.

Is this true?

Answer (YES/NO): NO